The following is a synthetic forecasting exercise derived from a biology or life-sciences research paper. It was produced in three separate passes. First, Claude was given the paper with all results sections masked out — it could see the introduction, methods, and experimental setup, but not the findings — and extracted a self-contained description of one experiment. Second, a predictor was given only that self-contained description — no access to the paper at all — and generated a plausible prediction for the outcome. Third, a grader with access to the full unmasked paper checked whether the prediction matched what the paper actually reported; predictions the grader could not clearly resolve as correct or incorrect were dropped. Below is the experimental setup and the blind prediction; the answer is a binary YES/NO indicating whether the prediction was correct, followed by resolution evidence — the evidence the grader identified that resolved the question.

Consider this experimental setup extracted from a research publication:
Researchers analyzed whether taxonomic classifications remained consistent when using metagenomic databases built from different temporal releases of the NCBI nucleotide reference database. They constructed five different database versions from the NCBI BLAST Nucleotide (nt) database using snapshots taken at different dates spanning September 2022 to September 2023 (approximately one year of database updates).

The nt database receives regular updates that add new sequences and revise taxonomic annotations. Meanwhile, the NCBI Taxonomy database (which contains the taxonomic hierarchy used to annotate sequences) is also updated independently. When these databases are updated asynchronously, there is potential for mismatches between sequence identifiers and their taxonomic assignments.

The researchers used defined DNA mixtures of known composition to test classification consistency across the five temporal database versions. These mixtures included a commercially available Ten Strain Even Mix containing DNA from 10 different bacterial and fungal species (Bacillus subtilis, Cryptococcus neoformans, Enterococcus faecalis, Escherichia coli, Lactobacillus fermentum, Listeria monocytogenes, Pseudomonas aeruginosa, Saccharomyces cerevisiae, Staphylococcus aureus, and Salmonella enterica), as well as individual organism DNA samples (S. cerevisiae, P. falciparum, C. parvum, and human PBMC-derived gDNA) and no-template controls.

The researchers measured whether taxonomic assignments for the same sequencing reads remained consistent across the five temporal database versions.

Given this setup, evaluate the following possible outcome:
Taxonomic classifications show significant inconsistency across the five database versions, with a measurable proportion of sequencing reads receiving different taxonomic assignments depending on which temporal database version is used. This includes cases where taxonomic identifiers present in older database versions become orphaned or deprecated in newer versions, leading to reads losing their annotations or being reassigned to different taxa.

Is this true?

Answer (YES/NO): YES